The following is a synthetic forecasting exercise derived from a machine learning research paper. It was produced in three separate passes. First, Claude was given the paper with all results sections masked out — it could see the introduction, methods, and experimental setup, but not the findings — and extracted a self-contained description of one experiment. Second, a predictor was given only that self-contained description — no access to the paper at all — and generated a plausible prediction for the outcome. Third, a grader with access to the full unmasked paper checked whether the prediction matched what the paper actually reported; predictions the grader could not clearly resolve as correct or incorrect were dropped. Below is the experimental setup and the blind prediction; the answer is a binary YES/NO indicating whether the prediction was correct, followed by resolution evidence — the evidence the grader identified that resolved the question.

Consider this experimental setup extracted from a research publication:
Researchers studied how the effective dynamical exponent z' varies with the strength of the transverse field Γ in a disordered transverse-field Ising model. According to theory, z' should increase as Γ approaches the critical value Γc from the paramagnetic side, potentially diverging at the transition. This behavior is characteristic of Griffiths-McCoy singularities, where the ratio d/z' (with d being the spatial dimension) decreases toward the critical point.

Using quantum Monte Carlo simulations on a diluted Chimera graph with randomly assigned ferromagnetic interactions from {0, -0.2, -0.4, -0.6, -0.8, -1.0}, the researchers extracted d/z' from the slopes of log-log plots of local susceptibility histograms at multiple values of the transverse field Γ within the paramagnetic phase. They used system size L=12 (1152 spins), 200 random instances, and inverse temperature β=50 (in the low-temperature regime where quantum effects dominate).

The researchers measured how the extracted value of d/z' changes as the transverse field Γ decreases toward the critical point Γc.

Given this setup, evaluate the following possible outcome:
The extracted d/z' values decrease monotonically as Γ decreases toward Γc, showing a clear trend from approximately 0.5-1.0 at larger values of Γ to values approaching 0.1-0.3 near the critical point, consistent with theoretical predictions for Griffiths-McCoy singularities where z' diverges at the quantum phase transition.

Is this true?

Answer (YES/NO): NO